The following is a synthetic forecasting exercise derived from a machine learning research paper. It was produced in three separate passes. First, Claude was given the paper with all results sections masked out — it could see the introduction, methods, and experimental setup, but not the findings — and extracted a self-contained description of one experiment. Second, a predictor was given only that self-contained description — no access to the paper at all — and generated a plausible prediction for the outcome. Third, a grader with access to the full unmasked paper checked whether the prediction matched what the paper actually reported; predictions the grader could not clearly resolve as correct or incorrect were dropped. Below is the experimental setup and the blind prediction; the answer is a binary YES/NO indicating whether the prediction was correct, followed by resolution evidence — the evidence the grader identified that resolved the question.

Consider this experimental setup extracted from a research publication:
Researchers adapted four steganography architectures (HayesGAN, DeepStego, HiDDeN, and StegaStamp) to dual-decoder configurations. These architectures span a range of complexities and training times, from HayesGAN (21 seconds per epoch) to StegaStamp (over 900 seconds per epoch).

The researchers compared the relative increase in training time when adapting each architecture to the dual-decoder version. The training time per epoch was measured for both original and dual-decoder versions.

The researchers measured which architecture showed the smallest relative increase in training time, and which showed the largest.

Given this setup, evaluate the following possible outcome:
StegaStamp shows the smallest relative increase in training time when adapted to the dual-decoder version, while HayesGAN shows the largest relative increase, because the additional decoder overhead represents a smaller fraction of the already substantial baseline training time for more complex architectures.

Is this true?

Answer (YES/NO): NO